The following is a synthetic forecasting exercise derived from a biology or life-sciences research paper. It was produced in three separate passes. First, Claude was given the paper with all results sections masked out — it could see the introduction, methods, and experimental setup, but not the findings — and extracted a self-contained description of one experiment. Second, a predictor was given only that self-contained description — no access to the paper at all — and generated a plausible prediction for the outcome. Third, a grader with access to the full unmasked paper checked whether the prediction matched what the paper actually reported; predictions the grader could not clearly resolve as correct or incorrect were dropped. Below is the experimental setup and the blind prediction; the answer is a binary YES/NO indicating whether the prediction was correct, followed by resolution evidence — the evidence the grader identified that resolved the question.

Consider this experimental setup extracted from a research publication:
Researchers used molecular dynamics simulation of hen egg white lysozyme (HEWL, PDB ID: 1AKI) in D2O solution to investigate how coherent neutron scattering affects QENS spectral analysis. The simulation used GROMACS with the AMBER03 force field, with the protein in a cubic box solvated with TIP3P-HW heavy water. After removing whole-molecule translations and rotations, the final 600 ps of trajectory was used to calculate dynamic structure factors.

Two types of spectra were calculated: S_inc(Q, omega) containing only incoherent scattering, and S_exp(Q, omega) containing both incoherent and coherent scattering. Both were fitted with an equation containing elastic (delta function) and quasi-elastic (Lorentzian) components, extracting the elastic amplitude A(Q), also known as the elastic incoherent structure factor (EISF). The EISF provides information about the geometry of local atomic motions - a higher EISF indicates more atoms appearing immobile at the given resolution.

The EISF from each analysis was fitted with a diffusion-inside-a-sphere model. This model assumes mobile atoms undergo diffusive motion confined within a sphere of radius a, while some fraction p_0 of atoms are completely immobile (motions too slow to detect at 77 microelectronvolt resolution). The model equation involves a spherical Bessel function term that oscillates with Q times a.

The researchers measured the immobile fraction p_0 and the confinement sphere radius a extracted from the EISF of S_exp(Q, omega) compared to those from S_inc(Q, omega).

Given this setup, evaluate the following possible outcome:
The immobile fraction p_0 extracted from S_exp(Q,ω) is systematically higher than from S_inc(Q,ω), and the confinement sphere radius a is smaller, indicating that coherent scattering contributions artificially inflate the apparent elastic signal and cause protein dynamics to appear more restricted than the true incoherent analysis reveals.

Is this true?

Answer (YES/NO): NO